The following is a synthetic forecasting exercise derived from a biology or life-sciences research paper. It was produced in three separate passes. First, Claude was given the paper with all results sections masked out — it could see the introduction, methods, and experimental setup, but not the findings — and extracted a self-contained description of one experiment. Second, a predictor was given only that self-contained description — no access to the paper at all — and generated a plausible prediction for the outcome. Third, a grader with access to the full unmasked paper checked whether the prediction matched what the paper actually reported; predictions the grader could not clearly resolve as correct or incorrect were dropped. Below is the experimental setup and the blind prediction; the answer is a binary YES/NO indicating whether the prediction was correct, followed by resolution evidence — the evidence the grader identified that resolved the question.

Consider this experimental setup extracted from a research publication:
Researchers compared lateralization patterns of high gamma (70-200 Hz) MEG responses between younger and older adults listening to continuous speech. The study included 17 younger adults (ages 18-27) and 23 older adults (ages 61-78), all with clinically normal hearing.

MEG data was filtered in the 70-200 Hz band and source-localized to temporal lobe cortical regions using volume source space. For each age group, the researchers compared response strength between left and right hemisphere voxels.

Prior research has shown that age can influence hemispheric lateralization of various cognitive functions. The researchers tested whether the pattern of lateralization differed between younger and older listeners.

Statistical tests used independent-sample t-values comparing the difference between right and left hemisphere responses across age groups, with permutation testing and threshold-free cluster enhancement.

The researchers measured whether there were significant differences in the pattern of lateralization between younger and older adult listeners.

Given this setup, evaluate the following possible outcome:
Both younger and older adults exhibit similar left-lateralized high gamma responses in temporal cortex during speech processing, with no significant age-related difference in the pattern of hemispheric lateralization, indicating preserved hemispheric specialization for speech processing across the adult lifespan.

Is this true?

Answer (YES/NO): NO